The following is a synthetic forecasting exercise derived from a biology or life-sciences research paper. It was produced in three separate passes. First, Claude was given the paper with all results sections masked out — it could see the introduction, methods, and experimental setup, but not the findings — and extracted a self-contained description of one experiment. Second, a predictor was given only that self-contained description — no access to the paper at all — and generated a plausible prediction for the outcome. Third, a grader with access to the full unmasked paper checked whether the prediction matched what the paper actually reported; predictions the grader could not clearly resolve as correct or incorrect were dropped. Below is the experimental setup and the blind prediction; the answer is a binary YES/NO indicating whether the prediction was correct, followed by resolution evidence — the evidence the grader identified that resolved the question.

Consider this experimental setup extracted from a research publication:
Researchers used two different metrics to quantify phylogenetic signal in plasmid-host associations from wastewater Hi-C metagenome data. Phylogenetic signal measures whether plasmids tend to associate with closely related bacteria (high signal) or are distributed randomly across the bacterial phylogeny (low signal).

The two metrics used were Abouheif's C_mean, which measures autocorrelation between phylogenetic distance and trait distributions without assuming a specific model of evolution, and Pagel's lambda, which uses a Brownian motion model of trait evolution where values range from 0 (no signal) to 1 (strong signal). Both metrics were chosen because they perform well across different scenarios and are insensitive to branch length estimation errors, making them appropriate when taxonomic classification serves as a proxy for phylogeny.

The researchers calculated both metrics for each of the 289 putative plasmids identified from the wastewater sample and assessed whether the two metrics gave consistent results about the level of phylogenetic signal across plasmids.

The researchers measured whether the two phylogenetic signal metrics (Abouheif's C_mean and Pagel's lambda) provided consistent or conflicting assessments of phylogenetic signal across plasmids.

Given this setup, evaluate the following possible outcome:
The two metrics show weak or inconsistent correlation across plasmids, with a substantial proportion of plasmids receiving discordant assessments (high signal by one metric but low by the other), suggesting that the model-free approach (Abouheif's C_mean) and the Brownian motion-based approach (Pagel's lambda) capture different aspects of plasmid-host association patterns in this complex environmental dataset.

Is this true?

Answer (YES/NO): NO